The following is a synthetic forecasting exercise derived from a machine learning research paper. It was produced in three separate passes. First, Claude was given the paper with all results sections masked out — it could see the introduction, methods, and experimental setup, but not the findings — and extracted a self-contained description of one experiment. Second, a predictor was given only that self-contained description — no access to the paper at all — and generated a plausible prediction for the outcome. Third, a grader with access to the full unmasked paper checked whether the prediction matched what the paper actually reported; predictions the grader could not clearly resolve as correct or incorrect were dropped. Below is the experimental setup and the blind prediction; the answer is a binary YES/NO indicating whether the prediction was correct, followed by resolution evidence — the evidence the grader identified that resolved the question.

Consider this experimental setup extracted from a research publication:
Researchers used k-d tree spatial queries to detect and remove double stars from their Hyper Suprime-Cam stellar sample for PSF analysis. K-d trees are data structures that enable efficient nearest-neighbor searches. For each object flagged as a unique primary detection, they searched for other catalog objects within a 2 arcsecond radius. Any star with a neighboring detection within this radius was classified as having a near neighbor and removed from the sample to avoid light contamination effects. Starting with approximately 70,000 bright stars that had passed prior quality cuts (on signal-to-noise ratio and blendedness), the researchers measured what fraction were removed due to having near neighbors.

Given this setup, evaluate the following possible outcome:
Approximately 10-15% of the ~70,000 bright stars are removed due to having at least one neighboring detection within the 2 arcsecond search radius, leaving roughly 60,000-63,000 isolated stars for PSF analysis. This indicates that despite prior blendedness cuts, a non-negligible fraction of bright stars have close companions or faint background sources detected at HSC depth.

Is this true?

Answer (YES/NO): NO